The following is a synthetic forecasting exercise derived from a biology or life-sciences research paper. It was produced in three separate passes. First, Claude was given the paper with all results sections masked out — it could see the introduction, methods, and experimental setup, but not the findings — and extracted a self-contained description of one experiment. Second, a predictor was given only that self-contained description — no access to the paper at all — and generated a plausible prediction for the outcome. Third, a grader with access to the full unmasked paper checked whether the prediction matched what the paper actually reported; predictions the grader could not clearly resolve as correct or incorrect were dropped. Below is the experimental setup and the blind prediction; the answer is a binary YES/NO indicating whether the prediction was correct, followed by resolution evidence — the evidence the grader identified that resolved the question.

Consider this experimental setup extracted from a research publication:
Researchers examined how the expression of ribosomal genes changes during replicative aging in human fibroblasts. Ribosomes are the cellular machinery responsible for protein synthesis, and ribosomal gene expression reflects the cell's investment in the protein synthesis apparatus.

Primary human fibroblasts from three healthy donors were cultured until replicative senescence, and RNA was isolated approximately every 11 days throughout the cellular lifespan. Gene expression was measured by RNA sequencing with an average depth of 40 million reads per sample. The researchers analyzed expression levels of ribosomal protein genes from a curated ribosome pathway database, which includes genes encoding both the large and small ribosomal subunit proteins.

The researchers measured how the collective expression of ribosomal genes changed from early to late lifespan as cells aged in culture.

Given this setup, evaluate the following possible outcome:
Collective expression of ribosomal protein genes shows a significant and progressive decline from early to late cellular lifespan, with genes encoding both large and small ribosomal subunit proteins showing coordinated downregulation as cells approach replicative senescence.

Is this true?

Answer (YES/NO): NO